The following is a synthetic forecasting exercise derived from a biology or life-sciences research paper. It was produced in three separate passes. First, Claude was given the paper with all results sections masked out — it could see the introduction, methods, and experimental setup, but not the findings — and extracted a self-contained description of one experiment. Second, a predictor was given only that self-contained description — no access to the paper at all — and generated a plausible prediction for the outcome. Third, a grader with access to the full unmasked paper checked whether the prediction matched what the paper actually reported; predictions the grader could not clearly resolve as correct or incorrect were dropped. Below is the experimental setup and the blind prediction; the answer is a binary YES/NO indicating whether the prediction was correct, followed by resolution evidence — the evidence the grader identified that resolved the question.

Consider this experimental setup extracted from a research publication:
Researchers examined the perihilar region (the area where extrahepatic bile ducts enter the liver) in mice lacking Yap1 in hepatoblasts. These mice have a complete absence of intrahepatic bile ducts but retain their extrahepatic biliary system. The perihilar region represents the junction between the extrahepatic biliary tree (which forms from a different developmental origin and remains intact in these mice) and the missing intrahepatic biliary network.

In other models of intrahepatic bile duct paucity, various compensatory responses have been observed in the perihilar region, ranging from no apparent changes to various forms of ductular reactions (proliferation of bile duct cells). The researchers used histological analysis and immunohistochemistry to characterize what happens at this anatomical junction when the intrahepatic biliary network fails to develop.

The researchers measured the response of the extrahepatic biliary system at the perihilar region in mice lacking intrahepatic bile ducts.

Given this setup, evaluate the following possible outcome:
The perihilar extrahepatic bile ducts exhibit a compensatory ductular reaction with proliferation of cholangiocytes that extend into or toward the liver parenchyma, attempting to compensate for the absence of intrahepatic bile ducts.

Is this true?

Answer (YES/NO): YES